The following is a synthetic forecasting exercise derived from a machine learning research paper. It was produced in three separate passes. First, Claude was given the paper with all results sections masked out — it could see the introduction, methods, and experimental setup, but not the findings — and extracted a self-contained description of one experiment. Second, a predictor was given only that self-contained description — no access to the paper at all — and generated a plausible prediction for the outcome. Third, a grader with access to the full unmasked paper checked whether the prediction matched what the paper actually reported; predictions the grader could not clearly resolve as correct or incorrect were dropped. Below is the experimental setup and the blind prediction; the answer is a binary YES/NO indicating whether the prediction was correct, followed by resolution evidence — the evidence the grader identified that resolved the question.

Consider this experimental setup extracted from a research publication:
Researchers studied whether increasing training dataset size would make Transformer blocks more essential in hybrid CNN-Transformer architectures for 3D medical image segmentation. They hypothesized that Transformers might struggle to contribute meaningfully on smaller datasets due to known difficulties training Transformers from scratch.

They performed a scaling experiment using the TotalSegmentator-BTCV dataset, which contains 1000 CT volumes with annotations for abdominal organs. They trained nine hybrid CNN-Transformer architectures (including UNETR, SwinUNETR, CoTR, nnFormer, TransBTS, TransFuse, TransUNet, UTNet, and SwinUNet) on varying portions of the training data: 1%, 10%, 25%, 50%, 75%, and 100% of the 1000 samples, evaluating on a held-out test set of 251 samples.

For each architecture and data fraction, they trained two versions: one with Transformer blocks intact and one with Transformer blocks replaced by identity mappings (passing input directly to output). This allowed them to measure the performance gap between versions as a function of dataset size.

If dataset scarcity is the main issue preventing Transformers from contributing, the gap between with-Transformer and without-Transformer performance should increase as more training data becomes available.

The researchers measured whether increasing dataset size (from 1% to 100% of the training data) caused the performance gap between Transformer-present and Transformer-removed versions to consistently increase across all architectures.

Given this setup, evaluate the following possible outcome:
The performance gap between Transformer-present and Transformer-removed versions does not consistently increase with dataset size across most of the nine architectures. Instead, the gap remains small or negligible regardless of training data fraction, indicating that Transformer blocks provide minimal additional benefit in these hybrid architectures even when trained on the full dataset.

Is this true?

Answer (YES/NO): YES